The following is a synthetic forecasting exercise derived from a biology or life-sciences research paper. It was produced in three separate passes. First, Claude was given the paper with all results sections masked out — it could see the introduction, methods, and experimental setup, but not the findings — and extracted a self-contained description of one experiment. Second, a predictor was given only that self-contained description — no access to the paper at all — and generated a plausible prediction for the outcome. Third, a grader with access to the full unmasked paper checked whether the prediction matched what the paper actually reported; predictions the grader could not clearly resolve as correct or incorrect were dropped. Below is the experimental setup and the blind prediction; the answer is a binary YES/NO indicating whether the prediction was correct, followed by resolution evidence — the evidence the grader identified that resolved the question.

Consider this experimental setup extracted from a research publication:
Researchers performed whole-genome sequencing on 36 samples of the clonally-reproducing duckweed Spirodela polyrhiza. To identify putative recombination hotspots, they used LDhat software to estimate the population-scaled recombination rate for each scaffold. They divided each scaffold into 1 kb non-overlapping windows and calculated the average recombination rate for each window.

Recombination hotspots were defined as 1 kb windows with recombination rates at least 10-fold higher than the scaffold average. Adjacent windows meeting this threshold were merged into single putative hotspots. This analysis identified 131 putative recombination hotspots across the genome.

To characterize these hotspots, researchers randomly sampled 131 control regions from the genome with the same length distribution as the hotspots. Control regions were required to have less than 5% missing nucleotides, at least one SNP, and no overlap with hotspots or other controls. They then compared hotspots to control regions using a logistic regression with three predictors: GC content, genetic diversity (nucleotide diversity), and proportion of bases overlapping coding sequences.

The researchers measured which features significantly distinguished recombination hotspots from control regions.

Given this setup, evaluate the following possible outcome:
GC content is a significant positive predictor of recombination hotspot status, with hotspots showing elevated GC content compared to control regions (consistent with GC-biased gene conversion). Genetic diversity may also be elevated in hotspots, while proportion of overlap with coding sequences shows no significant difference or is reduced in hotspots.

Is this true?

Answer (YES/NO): NO